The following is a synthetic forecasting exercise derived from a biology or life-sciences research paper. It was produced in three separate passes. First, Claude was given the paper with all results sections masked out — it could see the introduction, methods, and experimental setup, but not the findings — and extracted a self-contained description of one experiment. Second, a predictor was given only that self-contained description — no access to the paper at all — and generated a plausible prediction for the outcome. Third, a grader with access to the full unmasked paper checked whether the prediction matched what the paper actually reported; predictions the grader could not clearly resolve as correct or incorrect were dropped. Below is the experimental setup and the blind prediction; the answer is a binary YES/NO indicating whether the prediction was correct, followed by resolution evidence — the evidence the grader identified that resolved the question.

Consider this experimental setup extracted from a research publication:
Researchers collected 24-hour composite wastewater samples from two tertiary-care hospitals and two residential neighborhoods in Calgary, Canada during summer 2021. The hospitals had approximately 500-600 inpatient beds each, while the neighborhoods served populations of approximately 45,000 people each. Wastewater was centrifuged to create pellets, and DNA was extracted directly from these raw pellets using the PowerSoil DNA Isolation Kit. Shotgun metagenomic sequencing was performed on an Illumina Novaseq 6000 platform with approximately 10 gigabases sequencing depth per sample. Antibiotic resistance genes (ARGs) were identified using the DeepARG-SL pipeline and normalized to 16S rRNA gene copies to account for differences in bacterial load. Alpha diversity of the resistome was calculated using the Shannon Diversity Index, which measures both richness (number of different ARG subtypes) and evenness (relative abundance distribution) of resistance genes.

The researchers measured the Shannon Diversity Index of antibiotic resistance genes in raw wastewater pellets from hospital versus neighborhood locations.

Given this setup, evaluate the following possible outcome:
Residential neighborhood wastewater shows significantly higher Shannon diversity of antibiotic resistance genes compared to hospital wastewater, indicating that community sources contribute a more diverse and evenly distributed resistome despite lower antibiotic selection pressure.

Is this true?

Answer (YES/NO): NO